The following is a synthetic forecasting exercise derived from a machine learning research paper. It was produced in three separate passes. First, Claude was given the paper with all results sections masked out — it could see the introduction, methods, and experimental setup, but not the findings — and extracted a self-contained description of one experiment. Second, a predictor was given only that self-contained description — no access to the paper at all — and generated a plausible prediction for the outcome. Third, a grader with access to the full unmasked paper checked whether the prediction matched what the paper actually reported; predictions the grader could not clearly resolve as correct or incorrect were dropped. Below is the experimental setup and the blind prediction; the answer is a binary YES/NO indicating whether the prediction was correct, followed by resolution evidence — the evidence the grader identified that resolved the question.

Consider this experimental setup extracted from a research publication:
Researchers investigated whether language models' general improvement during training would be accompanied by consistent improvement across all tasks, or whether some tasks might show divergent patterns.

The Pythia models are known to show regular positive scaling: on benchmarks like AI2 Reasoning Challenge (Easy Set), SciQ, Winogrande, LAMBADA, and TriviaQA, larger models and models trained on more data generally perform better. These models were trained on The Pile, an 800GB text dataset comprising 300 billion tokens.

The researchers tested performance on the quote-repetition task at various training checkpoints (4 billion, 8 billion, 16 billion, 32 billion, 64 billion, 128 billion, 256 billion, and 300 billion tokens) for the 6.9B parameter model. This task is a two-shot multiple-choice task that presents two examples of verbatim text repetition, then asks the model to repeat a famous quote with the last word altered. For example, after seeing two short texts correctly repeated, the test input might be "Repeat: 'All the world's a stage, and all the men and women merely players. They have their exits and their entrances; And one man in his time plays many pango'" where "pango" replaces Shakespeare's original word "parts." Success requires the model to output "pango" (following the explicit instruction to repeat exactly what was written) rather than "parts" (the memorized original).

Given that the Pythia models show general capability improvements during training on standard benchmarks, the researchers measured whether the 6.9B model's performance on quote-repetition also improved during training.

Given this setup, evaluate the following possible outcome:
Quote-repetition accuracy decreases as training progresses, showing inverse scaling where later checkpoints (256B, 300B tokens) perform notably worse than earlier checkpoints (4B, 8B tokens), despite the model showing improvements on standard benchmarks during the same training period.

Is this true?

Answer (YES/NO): YES